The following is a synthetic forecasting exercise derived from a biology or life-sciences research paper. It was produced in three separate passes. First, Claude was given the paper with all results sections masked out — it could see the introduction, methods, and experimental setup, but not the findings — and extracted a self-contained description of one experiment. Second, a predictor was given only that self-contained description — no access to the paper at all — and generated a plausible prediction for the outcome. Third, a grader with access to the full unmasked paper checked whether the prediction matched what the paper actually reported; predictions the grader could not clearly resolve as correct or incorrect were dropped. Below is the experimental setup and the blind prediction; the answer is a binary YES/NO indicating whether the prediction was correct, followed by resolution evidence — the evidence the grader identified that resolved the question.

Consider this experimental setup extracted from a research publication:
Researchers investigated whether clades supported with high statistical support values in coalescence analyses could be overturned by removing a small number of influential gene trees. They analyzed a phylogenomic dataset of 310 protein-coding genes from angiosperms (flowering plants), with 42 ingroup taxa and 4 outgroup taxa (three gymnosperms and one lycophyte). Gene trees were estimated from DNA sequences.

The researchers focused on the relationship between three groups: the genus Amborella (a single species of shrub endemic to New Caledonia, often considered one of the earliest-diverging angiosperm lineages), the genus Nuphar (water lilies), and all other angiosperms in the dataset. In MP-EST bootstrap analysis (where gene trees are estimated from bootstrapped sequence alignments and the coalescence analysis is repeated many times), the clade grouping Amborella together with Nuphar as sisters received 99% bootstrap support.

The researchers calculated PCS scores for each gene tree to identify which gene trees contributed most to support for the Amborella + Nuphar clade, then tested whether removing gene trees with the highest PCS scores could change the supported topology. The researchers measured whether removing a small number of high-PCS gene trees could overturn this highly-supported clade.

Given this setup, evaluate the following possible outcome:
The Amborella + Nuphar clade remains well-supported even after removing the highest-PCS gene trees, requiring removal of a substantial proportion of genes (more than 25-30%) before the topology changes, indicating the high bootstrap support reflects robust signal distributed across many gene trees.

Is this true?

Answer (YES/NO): NO